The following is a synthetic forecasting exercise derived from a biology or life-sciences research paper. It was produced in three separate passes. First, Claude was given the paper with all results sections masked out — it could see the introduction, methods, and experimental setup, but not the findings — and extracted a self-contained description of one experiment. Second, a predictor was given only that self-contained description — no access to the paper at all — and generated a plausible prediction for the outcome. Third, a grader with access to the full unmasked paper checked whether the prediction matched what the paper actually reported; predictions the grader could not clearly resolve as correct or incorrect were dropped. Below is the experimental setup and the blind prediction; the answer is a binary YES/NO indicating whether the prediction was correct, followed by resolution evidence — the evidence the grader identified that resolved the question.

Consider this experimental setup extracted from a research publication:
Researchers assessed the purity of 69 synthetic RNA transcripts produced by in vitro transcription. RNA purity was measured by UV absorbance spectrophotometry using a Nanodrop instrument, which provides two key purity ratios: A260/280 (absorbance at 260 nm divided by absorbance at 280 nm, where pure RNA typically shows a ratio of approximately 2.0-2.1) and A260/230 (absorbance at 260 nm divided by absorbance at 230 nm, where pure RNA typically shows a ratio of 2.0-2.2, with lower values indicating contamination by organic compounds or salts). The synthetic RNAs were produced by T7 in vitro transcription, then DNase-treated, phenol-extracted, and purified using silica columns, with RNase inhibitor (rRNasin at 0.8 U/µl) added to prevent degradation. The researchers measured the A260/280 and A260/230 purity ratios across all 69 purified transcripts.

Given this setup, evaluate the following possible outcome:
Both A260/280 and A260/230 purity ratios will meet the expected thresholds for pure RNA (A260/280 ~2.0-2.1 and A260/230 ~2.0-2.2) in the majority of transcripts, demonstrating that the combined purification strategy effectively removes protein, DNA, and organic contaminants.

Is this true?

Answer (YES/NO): YES